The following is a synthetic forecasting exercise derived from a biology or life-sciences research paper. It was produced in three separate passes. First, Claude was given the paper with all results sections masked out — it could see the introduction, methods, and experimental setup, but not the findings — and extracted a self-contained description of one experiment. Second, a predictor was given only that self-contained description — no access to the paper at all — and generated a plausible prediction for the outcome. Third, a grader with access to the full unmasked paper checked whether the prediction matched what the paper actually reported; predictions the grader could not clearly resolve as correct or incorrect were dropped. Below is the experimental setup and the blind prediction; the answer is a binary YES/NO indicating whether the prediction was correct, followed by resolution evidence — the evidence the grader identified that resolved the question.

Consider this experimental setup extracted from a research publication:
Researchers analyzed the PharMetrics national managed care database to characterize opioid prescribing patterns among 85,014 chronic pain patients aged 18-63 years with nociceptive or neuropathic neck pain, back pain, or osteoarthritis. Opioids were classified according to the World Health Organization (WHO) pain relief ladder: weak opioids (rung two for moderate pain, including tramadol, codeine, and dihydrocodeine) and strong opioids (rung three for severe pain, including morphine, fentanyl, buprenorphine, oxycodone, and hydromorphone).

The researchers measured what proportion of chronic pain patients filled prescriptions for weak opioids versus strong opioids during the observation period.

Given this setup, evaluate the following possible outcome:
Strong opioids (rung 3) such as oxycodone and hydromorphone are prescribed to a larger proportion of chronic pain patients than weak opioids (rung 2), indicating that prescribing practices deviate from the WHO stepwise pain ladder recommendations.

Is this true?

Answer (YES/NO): NO